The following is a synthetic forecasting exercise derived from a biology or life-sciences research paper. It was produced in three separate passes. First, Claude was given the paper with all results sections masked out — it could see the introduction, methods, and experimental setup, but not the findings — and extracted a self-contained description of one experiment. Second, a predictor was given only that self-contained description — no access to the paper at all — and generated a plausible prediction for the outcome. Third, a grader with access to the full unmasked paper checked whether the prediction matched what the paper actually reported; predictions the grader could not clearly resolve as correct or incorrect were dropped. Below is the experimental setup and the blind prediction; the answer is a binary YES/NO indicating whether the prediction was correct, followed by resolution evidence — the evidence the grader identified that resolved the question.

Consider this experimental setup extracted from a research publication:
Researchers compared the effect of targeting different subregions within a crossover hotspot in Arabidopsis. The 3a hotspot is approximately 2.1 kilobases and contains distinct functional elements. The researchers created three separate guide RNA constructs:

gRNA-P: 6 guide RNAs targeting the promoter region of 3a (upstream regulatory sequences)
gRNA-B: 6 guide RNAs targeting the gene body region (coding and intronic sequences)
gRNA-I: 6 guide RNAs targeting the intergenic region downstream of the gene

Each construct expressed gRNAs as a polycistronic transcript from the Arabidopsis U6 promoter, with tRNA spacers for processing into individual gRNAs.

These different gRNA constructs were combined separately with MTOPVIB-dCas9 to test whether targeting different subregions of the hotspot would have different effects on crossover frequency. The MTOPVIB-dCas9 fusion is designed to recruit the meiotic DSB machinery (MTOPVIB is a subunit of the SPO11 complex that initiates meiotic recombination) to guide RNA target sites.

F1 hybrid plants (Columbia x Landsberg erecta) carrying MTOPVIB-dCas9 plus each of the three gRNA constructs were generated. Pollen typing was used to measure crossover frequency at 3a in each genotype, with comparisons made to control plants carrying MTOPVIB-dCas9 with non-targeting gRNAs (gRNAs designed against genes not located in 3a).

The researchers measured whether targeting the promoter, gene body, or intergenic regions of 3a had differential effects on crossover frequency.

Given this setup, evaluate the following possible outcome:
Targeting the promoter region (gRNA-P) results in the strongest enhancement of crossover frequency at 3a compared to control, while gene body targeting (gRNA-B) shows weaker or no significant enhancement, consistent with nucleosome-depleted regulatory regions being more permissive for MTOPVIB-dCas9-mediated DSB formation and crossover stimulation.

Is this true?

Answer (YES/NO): NO